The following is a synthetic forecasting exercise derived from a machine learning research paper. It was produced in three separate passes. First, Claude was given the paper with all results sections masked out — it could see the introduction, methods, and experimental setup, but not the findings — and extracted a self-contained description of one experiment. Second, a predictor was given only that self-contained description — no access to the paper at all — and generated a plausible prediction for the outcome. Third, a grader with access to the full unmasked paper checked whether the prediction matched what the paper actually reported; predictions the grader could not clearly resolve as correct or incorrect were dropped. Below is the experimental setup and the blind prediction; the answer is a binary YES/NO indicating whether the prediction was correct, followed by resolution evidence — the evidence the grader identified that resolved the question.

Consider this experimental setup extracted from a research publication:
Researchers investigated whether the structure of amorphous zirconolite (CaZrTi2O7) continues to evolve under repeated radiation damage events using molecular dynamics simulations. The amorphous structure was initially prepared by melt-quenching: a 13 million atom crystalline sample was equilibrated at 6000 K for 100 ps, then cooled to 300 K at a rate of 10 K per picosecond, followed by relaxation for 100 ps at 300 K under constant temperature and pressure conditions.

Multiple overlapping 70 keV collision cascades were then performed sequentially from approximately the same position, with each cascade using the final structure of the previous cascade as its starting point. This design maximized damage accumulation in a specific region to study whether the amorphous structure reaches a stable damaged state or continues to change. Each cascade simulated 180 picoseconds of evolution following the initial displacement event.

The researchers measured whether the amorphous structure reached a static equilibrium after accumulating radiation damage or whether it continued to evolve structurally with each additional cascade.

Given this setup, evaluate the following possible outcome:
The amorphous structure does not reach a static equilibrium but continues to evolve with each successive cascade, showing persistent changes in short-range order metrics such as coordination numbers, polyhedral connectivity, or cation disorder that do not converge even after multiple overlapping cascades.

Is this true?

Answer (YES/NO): YES